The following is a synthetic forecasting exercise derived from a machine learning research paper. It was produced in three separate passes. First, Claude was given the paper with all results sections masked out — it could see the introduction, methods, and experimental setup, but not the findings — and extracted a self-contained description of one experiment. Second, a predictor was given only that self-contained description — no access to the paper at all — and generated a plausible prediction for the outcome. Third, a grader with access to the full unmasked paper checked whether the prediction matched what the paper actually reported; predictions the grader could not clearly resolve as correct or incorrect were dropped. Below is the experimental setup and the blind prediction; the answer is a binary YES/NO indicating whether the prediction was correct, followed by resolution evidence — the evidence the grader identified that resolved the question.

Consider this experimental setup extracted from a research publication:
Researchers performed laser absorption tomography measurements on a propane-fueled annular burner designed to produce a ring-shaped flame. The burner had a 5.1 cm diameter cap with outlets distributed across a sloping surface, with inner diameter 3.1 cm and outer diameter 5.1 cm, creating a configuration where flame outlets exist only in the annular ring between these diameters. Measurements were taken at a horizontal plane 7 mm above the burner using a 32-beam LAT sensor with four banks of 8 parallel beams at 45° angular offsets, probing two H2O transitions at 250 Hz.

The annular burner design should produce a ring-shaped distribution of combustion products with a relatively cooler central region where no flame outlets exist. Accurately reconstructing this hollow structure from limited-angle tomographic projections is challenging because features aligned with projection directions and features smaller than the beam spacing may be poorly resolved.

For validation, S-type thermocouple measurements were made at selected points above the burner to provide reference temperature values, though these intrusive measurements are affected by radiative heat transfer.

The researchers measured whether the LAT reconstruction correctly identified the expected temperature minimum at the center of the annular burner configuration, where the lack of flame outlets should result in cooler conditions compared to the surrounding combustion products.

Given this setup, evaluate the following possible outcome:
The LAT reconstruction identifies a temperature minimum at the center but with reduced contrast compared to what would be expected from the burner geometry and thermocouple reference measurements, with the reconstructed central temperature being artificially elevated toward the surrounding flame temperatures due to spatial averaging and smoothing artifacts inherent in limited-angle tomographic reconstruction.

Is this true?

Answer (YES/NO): NO